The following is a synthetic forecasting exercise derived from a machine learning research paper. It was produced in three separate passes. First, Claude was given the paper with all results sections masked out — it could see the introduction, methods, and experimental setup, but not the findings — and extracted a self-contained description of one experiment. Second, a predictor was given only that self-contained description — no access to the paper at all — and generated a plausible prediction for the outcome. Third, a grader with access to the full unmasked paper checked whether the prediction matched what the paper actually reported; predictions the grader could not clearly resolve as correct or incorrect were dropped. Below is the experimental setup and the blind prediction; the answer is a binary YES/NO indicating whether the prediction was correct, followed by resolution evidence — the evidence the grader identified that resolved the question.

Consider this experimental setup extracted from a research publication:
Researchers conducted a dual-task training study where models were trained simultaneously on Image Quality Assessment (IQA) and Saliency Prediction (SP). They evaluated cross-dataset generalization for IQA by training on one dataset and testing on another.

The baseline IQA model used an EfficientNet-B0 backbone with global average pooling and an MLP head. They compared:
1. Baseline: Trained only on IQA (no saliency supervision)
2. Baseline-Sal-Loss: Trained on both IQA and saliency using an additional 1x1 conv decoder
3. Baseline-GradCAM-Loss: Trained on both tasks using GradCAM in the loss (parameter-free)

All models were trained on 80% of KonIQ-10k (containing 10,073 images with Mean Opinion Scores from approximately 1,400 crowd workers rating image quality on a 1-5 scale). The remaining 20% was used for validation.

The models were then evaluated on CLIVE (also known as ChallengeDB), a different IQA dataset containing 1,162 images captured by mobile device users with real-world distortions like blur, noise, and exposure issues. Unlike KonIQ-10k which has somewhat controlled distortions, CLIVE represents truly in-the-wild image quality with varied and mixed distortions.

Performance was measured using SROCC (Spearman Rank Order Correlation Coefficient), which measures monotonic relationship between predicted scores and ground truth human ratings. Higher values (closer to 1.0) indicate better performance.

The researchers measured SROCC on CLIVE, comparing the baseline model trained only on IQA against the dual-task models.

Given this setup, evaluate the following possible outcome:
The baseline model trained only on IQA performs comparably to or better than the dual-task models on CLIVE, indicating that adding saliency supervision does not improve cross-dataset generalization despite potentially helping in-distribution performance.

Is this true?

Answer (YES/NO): YES